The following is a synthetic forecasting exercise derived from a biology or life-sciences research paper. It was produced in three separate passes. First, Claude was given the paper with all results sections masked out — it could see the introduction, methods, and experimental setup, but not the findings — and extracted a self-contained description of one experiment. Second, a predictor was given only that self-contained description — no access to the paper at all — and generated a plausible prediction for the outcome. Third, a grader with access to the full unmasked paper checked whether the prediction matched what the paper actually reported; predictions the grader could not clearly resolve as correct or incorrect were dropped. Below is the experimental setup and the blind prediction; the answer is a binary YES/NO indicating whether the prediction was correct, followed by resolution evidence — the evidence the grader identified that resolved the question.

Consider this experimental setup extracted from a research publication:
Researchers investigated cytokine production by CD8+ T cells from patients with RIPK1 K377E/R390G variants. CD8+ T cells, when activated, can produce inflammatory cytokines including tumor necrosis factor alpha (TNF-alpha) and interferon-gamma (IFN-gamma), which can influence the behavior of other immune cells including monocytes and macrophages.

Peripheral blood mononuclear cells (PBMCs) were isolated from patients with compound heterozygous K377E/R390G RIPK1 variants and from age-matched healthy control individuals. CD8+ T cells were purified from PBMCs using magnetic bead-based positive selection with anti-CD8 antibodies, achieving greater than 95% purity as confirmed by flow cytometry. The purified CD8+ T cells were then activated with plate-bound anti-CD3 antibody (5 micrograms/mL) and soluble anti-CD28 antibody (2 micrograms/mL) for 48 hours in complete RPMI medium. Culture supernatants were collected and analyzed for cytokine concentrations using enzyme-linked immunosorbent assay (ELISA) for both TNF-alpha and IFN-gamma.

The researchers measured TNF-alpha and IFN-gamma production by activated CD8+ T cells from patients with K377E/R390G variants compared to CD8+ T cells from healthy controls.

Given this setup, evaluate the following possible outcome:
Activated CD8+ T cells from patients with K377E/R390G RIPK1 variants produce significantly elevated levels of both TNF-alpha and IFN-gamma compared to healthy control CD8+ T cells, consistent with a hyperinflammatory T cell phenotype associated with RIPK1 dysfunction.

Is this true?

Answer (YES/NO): YES